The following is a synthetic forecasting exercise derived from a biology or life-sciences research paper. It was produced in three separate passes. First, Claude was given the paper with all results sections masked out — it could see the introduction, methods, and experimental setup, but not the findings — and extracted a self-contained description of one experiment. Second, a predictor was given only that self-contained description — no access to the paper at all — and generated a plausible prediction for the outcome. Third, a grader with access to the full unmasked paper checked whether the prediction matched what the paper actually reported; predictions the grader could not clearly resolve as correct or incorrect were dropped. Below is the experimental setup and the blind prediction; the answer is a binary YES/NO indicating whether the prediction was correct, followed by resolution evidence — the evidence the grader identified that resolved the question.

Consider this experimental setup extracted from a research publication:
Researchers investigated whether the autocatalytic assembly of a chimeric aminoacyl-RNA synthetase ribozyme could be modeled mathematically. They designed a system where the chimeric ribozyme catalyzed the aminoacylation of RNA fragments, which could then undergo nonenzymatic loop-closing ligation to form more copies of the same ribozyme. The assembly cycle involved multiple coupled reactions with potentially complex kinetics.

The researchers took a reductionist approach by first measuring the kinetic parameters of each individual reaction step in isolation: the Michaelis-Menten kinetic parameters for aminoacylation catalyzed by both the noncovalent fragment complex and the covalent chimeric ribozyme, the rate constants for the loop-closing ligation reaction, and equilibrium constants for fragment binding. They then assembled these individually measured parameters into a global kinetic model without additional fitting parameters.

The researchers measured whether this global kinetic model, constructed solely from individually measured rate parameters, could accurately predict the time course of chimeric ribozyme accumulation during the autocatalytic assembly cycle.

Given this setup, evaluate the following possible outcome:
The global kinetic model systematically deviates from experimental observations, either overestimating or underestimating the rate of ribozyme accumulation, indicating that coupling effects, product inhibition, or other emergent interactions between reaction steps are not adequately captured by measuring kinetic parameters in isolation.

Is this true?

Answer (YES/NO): NO